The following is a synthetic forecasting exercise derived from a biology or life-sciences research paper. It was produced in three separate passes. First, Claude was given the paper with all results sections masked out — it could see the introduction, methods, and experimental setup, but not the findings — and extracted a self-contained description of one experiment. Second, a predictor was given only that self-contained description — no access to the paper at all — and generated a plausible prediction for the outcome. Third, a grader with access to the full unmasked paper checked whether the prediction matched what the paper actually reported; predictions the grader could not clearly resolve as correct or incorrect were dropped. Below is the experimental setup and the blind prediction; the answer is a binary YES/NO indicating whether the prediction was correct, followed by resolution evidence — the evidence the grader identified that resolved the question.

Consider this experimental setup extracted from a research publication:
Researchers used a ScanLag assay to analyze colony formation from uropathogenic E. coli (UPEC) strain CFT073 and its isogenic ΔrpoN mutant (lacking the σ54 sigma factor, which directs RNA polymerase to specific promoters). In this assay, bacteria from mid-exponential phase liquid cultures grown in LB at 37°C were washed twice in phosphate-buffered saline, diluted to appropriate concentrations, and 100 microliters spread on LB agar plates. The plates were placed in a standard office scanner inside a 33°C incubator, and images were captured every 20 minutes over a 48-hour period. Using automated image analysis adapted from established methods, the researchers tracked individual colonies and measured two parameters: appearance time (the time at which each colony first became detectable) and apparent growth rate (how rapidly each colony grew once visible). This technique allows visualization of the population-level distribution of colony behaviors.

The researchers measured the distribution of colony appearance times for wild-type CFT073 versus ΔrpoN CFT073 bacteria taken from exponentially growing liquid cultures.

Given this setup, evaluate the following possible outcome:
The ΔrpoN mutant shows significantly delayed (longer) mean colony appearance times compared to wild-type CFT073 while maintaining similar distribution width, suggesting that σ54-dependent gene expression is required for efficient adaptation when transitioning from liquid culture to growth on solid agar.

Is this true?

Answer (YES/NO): NO